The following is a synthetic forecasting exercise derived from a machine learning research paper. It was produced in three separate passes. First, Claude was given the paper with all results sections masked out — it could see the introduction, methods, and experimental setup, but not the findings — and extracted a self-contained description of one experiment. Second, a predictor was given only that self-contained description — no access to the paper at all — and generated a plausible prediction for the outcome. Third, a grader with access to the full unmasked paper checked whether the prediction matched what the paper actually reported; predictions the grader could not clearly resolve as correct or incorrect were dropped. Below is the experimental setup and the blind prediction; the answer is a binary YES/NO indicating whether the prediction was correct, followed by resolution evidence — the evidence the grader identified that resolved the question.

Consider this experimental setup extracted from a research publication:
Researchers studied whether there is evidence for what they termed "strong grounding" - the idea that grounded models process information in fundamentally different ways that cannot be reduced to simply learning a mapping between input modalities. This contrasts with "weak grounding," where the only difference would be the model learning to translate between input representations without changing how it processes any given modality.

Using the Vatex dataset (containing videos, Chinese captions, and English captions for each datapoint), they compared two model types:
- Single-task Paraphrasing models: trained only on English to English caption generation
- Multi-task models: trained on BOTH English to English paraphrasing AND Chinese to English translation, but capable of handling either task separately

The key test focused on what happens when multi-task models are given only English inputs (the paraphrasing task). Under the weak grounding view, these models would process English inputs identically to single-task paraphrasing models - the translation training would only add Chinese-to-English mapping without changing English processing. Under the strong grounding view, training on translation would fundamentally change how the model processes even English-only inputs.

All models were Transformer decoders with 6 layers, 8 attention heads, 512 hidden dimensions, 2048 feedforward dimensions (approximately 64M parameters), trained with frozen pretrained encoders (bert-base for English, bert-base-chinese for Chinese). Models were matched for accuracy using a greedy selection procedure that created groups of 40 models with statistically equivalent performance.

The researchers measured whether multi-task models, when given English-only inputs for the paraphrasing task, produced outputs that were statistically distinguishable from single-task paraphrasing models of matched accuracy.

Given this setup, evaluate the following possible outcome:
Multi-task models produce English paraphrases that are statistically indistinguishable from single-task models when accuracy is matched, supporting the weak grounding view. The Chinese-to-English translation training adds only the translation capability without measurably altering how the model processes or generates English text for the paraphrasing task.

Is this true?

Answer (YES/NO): NO